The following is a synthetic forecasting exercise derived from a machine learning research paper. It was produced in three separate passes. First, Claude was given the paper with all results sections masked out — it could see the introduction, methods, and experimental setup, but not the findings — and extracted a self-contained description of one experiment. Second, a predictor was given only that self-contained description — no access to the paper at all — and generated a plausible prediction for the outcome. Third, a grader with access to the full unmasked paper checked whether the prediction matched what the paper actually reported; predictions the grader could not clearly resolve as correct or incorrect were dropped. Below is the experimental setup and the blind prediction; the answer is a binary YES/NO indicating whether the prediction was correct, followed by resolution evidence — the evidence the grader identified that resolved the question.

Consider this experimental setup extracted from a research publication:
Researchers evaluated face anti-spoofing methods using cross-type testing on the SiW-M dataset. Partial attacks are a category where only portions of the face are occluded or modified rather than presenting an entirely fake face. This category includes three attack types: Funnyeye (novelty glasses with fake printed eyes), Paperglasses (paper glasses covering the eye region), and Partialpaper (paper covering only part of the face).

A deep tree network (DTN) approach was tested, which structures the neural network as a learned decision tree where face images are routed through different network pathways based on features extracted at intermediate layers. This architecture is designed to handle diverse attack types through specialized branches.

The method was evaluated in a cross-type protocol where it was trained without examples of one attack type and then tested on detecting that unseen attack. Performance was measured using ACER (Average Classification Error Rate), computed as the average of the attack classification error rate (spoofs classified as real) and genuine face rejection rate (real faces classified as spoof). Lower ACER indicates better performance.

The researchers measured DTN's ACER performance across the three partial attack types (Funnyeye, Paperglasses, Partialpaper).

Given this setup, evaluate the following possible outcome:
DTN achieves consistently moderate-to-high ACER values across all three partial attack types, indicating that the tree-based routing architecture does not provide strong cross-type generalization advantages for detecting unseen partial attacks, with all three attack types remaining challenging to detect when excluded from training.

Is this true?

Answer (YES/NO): NO